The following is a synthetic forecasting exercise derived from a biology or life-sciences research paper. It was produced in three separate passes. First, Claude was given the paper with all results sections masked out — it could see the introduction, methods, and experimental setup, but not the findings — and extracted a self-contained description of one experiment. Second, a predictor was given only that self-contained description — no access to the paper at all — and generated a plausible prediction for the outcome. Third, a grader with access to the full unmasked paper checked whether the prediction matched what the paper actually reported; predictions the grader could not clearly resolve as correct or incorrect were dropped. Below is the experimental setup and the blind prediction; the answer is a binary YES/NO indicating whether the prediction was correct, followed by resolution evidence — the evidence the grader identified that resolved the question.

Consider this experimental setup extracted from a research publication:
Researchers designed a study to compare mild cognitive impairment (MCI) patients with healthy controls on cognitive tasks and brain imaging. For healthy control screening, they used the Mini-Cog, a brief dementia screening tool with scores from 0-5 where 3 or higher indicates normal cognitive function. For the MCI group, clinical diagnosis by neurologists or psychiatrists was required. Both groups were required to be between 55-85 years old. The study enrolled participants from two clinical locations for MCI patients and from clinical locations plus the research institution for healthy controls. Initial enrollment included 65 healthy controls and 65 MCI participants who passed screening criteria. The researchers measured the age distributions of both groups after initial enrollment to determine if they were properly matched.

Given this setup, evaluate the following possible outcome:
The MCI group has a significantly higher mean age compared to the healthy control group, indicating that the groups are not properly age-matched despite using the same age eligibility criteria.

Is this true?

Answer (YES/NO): NO